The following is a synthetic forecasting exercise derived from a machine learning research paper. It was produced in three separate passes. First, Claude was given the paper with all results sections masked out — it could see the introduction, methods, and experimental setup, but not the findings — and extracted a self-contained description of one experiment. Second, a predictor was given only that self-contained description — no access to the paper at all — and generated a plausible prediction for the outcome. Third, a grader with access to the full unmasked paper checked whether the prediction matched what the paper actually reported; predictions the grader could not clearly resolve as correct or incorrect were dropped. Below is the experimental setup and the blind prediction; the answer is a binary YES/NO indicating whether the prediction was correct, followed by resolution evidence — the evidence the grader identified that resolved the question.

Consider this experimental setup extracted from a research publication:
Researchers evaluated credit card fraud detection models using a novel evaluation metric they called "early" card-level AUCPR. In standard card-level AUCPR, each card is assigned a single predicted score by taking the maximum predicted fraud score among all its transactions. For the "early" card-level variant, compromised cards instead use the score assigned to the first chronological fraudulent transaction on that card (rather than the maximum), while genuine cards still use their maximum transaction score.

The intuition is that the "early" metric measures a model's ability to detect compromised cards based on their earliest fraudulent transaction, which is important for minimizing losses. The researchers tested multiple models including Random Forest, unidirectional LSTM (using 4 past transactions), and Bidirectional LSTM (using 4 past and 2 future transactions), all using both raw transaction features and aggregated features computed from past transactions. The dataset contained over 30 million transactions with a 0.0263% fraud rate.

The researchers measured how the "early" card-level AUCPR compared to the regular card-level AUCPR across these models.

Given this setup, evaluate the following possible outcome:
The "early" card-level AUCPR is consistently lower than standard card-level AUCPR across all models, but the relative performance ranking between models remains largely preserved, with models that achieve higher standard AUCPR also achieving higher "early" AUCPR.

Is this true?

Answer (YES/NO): YES